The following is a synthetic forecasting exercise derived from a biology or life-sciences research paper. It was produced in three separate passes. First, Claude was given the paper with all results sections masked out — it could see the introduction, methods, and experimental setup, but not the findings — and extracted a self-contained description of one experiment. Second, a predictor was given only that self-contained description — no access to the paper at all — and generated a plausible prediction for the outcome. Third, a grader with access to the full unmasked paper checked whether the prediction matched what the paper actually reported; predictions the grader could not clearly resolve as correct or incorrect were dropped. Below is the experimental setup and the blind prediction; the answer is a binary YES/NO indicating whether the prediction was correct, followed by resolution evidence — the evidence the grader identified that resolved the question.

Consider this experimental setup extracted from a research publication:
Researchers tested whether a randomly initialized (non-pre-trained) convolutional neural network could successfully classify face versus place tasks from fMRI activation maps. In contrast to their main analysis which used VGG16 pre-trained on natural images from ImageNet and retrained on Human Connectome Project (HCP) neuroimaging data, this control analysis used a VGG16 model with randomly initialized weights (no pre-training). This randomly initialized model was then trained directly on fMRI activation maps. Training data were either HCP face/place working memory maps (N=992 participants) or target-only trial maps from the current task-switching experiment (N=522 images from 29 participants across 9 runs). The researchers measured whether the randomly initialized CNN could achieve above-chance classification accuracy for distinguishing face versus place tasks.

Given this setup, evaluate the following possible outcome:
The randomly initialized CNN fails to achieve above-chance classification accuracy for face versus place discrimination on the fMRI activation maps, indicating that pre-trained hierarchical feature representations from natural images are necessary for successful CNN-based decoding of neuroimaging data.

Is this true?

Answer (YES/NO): YES